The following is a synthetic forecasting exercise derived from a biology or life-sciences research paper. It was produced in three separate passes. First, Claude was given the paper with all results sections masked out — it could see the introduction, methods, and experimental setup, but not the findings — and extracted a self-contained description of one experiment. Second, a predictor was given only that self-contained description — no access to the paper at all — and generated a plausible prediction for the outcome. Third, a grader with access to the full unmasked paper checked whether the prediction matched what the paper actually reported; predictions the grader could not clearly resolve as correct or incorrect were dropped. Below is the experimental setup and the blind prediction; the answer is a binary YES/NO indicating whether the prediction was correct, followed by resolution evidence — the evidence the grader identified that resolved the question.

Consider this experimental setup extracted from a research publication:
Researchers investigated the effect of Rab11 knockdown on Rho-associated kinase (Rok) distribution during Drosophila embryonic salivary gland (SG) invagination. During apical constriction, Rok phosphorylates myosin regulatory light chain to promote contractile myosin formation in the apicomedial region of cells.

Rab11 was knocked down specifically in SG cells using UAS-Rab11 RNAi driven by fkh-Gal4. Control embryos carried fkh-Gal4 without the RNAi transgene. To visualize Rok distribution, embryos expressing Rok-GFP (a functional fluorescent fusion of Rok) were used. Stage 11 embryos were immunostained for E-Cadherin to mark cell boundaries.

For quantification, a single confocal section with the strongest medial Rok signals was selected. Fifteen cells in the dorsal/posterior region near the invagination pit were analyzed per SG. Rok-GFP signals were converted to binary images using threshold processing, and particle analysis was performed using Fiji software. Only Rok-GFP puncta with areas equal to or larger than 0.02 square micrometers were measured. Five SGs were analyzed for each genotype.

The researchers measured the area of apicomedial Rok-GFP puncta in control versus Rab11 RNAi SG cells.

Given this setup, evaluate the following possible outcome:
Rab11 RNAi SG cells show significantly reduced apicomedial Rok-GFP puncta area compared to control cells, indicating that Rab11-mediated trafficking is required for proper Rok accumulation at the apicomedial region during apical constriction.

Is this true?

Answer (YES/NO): YES